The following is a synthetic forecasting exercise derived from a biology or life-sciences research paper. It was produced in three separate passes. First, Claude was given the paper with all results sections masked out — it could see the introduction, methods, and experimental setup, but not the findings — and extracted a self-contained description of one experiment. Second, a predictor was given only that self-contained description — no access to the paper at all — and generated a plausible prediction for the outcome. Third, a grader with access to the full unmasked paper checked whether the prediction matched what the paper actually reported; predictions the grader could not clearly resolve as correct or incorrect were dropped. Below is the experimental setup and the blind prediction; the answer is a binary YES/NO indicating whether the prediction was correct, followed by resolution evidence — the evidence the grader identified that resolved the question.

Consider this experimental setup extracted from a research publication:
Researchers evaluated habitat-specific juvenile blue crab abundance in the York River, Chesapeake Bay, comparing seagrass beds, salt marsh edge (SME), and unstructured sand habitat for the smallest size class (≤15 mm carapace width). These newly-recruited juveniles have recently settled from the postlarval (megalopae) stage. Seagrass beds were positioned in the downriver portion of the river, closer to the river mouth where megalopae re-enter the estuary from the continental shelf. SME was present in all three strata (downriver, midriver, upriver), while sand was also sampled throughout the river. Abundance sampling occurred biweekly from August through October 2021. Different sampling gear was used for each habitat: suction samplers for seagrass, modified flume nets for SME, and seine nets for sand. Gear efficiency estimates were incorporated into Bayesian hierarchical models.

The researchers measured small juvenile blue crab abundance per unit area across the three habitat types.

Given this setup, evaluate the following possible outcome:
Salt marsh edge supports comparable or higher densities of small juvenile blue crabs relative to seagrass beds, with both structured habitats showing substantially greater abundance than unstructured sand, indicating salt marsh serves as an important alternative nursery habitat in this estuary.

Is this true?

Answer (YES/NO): NO